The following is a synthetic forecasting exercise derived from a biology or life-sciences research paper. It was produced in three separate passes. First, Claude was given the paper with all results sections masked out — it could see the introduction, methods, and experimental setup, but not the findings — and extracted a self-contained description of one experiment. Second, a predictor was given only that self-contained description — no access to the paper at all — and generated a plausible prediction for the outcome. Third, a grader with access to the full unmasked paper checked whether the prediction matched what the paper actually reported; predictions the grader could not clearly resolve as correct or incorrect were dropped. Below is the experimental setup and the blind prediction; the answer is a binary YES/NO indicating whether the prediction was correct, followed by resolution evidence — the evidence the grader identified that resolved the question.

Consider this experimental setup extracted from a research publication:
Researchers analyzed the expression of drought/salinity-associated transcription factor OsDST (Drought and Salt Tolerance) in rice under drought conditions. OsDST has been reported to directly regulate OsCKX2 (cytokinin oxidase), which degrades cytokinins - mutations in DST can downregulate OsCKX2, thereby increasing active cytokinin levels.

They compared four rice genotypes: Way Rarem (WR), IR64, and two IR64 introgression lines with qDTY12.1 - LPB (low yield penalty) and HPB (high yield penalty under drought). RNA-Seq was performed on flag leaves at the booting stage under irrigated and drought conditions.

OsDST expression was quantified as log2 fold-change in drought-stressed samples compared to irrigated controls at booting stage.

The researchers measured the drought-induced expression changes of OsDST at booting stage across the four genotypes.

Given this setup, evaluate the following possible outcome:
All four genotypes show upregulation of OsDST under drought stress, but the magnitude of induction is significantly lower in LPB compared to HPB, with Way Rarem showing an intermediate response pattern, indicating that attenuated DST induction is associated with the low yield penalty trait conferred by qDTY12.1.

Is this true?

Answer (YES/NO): NO